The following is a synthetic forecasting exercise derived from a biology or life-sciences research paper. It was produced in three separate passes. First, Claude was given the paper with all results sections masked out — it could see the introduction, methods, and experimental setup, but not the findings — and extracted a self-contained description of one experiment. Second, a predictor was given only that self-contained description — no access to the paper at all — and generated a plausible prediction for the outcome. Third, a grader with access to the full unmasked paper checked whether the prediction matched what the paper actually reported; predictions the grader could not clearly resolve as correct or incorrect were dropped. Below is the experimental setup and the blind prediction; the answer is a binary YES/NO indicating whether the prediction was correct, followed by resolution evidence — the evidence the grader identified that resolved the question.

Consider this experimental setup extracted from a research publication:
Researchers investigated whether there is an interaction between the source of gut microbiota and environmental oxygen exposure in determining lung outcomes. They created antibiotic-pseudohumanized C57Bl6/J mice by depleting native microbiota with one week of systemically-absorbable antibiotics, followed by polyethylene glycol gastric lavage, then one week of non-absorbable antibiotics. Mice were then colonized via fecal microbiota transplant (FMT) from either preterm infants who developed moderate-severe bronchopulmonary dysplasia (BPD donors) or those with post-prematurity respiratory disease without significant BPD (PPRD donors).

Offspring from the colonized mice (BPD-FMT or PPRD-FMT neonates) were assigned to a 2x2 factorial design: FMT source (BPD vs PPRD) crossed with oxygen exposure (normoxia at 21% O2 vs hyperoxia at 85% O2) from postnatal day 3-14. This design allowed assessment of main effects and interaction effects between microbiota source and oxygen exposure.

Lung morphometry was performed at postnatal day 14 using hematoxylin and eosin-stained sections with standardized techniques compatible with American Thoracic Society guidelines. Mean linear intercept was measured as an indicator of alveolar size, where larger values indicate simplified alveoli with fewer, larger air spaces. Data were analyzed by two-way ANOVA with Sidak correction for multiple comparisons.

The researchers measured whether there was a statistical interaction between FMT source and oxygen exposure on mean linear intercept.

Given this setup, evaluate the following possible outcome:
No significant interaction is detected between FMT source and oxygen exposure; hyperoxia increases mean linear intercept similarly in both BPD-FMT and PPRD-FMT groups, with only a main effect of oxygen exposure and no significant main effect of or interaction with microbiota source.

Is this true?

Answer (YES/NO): NO